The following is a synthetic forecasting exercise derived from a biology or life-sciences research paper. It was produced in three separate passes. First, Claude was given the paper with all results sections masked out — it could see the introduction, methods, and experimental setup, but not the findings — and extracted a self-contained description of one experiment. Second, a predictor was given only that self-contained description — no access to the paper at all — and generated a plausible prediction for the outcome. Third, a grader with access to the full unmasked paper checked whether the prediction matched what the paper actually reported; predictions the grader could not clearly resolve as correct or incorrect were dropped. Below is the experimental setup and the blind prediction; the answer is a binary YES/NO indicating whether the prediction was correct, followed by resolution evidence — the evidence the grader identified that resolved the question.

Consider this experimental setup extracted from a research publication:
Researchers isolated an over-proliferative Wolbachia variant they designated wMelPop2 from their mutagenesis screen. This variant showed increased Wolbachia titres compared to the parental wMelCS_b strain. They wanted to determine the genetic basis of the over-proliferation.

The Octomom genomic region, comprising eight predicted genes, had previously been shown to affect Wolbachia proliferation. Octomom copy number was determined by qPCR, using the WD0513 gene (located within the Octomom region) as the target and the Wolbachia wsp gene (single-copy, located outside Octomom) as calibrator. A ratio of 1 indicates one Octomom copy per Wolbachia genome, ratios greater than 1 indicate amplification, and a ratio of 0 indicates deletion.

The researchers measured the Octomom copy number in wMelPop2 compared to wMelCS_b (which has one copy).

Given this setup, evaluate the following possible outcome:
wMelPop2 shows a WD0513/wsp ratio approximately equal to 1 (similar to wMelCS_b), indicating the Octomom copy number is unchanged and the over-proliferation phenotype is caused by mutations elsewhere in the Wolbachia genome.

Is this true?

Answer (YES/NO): NO